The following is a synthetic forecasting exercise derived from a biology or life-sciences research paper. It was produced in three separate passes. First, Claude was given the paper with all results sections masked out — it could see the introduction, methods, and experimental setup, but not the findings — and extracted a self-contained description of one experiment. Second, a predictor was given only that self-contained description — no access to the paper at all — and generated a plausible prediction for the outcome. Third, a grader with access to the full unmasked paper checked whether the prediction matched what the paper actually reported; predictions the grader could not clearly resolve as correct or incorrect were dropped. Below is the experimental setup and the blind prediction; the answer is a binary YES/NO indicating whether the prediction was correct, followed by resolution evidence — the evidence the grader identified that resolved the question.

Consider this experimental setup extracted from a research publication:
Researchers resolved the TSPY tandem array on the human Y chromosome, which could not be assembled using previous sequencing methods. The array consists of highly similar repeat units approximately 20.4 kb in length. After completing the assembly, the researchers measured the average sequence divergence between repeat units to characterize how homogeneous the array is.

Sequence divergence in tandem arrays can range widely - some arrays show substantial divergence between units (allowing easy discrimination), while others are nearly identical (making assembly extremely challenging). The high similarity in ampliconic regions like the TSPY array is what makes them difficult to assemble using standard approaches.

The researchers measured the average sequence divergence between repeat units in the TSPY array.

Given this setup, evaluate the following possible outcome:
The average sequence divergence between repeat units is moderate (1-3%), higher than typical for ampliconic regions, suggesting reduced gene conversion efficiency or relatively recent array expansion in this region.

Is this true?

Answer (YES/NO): NO